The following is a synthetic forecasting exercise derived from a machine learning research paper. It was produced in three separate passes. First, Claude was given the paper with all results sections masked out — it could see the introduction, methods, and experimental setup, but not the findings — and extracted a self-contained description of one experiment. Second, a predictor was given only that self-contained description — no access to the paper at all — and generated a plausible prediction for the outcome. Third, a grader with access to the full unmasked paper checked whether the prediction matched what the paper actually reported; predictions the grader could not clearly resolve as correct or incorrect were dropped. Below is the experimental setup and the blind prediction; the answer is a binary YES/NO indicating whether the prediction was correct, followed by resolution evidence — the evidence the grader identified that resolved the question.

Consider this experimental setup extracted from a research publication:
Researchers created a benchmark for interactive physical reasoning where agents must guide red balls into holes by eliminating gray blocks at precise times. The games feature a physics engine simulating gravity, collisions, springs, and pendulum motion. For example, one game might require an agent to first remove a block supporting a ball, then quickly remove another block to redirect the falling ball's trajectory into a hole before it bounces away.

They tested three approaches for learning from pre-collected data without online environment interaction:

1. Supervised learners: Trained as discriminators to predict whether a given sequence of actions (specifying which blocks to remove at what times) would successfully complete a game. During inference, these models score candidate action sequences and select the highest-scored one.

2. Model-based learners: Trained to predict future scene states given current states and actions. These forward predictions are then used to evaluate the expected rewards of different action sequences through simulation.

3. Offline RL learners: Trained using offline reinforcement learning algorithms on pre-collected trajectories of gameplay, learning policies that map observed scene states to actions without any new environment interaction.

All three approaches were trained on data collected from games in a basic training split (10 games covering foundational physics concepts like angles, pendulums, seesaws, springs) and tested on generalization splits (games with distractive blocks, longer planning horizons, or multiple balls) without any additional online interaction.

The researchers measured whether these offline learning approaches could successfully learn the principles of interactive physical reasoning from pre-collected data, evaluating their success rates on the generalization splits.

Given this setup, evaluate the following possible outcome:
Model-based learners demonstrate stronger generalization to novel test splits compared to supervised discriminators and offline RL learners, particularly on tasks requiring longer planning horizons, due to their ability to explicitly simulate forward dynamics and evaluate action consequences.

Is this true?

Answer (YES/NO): NO